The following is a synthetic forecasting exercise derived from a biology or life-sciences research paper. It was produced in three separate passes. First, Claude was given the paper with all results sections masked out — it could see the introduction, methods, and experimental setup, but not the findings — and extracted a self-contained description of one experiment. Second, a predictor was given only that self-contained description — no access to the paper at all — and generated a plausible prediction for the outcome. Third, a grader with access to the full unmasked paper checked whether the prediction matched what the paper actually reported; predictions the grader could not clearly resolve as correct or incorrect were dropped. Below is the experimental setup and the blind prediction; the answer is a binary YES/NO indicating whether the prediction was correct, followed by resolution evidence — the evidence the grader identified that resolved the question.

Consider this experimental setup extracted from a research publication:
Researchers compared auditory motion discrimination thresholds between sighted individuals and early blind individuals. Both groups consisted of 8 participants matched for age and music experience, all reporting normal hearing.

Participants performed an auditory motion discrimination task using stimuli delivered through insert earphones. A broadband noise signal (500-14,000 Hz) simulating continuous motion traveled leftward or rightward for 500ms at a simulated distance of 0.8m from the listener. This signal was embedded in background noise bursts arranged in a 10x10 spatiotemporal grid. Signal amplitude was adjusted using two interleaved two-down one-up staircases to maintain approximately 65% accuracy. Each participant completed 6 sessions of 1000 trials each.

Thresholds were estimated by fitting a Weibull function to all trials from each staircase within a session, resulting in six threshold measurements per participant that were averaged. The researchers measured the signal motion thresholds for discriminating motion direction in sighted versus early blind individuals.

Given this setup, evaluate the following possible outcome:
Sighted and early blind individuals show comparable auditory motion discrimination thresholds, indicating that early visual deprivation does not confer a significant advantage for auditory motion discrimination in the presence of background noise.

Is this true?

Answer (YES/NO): NO